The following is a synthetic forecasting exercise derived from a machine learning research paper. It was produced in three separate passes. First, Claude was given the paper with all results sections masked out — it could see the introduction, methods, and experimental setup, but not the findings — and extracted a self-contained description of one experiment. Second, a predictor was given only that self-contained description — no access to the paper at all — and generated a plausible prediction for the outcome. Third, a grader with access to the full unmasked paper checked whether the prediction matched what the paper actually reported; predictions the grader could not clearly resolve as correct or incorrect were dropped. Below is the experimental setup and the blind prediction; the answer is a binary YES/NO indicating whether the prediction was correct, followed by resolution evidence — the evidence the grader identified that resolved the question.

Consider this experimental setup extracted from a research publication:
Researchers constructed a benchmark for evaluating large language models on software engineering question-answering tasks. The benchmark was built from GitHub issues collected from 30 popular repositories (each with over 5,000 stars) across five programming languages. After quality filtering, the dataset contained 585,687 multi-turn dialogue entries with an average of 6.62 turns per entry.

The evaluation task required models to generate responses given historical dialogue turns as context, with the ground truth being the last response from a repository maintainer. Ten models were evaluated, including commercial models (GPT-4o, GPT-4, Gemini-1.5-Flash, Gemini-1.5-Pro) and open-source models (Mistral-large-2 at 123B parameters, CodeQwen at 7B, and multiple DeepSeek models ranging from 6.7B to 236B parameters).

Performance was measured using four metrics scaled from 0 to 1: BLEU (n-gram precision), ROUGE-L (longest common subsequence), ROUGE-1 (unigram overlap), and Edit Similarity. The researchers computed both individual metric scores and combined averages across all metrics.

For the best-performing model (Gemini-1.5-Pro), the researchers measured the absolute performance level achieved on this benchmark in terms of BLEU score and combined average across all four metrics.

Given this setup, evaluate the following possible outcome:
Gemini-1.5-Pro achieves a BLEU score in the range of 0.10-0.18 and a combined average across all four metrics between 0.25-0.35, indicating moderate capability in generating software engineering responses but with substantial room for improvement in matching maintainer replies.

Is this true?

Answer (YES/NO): NO